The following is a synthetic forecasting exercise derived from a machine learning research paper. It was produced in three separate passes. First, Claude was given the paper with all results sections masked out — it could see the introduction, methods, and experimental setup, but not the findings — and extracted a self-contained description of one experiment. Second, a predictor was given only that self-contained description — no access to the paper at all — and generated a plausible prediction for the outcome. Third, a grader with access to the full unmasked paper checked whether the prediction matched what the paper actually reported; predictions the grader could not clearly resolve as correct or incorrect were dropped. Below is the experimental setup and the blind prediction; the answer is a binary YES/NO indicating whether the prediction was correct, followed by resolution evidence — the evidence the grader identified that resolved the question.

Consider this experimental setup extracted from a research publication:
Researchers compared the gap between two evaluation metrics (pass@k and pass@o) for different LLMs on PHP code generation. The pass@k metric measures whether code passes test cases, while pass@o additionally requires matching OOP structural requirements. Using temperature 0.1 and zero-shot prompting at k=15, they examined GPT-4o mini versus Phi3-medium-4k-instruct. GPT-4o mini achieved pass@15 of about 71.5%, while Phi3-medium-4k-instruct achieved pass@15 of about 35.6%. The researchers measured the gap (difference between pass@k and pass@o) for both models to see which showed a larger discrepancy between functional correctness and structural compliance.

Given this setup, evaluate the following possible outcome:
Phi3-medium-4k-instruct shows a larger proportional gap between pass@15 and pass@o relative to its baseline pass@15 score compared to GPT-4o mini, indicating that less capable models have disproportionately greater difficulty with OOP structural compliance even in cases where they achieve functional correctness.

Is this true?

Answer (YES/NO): NO